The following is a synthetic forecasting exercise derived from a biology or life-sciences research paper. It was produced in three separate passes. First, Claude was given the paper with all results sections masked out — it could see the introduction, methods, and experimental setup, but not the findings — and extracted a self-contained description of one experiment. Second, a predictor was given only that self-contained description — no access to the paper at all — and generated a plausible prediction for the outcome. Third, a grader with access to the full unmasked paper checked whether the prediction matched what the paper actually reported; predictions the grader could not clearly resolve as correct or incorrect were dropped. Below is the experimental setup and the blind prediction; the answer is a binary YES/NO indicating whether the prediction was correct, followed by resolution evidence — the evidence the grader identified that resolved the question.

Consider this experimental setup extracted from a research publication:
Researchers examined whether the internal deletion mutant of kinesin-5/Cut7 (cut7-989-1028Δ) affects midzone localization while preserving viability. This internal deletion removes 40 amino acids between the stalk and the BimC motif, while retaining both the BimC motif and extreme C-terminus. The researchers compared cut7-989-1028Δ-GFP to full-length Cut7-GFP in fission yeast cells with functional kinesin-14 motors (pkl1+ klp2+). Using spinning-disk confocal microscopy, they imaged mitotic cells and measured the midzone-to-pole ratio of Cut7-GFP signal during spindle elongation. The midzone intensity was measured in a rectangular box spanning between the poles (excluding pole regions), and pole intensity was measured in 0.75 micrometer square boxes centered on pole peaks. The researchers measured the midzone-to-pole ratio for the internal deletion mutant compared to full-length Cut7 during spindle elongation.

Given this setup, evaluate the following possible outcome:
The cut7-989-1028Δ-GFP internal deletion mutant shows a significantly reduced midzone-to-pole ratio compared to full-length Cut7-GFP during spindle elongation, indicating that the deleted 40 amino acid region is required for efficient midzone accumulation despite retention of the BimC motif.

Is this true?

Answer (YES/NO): YES